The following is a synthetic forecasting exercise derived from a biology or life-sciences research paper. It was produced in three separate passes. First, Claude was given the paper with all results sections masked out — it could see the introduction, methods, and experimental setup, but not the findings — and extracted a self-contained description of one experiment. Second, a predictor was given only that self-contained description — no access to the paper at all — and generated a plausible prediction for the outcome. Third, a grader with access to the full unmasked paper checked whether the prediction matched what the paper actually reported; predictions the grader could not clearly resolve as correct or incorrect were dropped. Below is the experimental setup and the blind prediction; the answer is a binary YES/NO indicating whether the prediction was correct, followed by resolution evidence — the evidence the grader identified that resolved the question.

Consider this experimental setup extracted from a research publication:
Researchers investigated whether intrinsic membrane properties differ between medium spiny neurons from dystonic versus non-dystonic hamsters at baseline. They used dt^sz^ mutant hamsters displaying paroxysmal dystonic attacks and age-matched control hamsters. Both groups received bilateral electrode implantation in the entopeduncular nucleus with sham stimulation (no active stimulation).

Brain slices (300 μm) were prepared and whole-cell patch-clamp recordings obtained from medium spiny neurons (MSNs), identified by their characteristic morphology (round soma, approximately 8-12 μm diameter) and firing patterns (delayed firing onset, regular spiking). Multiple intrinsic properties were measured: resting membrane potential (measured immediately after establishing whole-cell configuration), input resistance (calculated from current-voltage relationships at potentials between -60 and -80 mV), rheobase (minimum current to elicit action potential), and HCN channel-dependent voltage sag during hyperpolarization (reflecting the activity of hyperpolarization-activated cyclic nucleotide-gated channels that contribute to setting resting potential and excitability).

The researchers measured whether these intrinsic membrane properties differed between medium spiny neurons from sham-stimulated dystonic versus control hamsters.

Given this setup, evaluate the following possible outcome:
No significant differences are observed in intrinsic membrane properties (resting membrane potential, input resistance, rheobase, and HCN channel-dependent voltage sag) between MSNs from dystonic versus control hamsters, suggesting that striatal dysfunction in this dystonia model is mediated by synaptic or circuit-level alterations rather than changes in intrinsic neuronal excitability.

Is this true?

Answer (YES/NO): YES